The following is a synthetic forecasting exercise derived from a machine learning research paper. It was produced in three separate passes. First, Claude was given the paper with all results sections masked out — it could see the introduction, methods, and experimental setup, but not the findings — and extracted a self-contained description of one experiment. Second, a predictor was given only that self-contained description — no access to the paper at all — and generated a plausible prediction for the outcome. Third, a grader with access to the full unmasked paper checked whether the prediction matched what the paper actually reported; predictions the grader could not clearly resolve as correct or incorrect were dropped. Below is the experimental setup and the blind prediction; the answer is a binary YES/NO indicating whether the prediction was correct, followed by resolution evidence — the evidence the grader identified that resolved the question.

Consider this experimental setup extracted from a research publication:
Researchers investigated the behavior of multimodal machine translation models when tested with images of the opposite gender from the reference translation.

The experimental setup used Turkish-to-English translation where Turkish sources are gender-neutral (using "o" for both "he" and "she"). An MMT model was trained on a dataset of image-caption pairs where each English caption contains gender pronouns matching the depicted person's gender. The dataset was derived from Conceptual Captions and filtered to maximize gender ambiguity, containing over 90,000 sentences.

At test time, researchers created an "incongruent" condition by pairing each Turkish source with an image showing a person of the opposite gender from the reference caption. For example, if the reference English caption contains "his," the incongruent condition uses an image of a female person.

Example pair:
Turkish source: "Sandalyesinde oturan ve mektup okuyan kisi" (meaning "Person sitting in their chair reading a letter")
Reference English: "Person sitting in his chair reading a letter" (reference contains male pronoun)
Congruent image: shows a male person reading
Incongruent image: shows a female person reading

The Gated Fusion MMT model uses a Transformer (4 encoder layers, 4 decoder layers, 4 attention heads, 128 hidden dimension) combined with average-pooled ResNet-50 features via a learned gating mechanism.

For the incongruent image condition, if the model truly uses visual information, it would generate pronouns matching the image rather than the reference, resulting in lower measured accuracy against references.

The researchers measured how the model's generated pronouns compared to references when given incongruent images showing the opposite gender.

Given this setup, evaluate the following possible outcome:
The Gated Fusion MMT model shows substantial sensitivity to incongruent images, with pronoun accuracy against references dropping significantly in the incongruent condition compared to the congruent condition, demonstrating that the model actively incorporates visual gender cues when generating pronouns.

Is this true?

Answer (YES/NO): YES